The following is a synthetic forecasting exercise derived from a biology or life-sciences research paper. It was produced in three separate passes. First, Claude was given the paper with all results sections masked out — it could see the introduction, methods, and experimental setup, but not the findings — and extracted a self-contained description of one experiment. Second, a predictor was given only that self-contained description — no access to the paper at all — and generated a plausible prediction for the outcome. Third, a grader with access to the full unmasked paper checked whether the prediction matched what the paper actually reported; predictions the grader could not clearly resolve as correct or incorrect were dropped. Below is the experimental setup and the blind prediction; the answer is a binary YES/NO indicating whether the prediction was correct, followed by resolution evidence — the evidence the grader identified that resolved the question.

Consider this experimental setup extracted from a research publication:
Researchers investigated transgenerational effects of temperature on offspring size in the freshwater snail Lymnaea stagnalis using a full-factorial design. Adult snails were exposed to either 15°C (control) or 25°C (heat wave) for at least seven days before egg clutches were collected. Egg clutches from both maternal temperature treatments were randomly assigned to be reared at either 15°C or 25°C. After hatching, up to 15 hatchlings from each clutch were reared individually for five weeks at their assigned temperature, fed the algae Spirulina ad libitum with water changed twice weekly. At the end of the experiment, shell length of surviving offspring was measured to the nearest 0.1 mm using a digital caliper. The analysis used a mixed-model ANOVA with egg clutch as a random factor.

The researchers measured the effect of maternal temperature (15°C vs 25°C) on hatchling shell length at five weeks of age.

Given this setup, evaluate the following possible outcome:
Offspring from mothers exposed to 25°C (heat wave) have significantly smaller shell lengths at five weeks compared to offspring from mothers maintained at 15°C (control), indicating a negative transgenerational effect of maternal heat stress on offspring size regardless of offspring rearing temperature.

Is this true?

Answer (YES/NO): YES